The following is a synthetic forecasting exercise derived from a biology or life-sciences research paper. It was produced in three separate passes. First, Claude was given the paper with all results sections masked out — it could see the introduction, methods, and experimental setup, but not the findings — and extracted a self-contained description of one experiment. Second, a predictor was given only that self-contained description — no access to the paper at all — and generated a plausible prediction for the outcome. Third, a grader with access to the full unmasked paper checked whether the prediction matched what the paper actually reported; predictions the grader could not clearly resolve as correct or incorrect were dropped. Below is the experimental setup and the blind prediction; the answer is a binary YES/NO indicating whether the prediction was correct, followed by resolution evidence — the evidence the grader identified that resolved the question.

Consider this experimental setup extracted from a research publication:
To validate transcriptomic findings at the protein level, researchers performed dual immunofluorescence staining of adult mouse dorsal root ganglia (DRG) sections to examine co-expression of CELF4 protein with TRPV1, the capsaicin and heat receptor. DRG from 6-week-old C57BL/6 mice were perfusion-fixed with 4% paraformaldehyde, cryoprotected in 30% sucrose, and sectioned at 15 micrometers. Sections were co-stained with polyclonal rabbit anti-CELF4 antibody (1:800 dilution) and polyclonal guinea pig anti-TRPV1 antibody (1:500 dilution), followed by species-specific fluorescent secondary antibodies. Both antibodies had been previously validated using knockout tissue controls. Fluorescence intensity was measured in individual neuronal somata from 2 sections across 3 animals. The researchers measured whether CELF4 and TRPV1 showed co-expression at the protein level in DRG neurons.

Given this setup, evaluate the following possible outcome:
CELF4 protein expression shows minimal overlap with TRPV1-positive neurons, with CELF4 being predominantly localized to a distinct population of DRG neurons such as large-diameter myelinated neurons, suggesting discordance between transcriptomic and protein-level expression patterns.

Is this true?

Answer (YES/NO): NO